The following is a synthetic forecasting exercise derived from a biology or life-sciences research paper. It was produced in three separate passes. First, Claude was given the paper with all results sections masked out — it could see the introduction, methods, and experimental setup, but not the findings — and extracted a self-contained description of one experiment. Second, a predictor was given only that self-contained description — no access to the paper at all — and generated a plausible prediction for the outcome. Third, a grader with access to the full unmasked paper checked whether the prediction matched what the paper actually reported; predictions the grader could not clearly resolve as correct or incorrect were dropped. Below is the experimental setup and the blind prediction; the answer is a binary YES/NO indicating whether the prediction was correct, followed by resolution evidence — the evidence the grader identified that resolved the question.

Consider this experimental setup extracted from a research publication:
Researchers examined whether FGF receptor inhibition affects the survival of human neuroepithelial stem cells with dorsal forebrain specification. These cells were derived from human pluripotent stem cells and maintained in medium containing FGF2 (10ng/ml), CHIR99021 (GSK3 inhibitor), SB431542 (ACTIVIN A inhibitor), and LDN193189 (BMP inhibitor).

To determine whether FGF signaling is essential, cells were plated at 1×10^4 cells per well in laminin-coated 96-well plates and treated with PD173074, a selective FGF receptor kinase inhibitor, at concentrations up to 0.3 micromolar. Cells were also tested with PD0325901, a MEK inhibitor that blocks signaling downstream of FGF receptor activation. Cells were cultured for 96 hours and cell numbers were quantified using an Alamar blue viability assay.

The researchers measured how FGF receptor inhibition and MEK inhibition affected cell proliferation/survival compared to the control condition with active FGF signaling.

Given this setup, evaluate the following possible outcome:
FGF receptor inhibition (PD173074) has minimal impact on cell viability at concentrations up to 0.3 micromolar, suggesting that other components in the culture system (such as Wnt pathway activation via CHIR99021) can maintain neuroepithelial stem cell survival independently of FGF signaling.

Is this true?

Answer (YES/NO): NO